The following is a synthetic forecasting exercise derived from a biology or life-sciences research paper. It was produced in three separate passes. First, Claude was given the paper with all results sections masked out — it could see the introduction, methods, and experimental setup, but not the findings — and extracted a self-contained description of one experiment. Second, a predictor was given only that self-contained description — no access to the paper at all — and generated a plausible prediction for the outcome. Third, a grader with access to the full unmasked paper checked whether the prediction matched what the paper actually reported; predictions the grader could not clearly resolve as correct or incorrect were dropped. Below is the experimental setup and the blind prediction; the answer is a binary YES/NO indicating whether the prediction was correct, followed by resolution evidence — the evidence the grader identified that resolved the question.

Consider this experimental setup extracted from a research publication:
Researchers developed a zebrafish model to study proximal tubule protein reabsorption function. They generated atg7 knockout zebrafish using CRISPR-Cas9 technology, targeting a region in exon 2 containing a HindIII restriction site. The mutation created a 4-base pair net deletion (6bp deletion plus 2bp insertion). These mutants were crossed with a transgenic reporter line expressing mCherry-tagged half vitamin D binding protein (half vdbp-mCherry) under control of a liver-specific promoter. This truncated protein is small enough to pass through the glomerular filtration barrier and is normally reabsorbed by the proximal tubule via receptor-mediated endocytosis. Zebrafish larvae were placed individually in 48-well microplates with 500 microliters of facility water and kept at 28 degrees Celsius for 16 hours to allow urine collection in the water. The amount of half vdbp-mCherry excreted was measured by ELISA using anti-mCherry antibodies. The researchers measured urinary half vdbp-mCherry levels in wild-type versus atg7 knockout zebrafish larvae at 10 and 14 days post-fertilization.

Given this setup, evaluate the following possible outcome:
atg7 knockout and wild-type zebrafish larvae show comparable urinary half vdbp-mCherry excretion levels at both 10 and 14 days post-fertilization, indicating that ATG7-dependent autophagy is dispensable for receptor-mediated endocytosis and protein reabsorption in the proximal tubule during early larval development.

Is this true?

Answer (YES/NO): NO